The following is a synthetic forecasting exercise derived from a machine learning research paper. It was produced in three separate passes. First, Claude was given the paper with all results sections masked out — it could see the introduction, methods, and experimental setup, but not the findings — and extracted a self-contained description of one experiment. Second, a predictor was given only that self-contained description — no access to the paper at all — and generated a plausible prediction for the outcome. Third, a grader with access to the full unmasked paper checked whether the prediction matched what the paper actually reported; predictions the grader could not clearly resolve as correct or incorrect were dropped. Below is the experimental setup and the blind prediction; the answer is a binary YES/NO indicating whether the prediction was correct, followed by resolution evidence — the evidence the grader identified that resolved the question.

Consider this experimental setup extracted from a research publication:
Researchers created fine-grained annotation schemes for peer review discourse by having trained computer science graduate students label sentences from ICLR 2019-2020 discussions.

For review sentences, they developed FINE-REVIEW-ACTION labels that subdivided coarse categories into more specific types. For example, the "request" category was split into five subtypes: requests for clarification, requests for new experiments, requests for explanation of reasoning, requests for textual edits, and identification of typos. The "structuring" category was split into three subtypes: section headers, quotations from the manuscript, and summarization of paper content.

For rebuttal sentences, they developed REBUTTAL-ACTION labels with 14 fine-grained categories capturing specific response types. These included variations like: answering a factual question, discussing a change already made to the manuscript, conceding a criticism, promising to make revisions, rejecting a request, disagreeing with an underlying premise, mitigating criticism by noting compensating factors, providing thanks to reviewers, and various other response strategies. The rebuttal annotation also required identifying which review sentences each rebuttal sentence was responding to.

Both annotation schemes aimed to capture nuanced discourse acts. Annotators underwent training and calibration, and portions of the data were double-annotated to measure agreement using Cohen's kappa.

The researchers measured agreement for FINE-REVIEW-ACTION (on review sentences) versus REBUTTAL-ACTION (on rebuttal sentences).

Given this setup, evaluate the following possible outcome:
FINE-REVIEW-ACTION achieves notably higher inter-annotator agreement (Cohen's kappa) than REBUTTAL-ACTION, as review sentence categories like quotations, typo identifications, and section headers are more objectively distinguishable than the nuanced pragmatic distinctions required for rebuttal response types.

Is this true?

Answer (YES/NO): YES